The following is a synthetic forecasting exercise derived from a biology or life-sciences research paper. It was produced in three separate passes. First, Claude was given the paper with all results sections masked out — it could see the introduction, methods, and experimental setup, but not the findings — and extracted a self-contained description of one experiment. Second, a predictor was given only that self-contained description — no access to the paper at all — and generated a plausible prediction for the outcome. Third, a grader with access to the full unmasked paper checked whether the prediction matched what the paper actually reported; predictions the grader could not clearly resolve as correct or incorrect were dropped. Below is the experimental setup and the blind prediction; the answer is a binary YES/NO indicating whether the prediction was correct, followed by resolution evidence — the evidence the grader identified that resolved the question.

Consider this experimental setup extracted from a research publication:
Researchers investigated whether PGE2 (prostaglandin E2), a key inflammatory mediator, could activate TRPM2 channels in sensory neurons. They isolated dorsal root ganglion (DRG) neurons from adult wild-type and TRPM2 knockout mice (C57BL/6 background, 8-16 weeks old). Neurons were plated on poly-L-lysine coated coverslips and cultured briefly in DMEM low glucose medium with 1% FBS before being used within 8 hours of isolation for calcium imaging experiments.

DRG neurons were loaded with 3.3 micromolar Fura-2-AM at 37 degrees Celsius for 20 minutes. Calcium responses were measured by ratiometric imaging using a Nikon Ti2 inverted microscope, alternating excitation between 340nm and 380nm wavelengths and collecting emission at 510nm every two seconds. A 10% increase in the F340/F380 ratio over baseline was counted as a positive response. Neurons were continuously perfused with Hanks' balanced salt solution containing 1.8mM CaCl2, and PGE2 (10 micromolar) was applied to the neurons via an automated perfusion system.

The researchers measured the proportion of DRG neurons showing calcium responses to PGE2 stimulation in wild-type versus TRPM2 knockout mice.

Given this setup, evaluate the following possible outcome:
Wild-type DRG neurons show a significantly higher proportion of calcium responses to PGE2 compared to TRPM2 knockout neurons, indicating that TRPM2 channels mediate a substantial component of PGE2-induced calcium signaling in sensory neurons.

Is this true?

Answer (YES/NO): YES